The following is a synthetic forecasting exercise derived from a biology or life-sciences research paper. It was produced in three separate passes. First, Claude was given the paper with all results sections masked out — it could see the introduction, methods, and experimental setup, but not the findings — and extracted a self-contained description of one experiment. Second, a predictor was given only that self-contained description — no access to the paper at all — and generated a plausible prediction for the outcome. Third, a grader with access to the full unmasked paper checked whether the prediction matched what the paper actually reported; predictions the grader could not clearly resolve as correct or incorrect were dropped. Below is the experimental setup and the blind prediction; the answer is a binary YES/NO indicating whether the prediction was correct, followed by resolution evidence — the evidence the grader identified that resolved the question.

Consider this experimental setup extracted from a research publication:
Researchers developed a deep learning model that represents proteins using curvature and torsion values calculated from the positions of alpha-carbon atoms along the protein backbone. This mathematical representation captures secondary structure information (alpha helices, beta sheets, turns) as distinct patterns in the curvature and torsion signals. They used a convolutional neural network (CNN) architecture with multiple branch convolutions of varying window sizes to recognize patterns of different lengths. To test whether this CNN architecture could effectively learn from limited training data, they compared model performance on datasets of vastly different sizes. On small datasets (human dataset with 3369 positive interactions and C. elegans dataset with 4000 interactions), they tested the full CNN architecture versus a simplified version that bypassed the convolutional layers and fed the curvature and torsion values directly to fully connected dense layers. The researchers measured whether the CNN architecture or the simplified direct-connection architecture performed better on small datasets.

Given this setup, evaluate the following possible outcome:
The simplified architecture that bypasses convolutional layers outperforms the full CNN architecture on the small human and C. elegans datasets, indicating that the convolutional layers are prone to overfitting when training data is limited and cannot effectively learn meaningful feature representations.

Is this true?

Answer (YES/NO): YES